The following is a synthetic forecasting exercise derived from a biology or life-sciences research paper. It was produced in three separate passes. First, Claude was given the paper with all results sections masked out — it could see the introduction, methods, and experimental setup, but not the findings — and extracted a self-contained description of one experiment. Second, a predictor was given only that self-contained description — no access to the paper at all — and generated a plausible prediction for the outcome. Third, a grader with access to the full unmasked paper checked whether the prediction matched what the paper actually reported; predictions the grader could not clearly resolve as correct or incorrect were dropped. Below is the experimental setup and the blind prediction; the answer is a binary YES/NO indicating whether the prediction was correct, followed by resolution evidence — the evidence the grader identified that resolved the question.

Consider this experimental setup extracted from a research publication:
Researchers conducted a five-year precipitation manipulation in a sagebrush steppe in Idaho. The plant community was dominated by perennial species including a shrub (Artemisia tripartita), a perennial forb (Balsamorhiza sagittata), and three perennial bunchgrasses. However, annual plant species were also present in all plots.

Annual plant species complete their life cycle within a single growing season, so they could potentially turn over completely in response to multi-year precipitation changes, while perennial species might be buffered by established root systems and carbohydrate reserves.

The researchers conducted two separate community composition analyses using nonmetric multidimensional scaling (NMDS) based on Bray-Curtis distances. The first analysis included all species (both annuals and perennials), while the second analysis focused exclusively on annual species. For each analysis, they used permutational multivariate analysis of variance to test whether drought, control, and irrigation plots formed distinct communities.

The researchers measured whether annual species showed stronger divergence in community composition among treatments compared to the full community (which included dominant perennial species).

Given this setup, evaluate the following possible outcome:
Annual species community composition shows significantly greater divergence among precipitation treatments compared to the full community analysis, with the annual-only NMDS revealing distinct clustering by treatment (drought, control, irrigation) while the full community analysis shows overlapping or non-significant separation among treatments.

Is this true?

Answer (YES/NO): NO